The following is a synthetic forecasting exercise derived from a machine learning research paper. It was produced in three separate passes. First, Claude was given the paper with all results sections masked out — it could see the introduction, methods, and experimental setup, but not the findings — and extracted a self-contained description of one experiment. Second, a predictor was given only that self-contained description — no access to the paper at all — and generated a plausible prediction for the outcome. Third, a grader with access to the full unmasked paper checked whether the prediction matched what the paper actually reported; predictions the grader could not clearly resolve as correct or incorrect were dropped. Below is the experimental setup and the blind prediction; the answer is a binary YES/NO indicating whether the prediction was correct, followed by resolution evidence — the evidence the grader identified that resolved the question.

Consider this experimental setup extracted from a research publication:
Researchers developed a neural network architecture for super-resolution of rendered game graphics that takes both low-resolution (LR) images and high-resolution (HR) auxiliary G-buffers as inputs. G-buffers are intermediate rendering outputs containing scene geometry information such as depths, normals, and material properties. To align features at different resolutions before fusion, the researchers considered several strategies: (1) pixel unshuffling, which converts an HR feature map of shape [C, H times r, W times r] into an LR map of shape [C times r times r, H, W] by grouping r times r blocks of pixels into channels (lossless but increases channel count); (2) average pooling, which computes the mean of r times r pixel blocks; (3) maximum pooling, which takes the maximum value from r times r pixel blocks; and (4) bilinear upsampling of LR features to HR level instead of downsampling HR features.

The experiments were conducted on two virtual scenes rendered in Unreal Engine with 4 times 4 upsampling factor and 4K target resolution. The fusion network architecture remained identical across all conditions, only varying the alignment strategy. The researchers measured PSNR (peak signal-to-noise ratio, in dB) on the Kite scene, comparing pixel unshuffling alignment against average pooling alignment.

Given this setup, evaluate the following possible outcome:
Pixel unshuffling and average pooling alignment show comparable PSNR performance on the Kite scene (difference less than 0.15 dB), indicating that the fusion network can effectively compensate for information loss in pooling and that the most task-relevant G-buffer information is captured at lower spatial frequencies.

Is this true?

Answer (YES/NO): NO